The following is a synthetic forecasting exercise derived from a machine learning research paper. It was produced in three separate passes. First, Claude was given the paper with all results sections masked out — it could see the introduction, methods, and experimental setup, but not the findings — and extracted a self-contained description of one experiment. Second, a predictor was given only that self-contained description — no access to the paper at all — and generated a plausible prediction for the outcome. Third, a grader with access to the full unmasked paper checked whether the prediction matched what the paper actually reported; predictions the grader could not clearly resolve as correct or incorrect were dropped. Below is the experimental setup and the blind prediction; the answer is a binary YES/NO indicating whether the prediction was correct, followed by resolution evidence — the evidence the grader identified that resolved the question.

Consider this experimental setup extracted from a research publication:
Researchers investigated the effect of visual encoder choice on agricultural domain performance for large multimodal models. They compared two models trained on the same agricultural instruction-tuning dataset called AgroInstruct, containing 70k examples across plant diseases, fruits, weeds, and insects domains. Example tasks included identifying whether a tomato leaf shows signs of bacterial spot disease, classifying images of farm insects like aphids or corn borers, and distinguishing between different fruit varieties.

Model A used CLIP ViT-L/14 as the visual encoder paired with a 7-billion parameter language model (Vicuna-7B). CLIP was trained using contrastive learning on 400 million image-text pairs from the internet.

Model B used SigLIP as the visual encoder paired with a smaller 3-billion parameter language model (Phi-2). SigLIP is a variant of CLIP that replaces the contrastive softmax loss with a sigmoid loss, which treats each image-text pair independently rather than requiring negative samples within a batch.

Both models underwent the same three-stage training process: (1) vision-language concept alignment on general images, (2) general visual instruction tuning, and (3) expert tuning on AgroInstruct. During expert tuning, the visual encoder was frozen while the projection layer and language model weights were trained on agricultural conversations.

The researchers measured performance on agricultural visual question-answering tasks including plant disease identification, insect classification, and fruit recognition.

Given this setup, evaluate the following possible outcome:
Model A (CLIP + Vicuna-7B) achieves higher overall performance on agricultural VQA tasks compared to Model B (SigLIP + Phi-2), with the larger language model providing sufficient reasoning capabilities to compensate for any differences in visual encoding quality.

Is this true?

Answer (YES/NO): NO